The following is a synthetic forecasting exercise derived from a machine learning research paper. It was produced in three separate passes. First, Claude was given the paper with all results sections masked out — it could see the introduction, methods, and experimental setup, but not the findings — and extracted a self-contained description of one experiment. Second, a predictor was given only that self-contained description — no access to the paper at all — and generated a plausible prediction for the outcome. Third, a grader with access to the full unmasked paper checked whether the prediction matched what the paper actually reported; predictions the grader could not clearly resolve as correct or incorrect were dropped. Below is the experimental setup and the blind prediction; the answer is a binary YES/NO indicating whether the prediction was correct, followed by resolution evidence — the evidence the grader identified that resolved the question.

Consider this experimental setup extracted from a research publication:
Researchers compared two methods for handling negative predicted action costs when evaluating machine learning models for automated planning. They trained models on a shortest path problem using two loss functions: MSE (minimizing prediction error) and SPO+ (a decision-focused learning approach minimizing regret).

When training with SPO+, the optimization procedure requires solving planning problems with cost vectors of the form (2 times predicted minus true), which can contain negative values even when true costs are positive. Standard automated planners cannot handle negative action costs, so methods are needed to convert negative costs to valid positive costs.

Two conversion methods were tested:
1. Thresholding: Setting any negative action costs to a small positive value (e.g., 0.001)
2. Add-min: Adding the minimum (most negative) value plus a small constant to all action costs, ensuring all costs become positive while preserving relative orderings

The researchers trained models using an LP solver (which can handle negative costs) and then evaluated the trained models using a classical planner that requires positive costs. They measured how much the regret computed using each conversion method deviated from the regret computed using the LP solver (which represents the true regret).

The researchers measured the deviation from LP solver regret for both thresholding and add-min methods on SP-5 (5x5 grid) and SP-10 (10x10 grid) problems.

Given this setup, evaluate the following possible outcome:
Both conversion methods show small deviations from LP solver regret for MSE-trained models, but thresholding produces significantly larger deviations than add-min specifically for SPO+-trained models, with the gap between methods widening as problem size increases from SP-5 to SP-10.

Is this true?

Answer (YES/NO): YES